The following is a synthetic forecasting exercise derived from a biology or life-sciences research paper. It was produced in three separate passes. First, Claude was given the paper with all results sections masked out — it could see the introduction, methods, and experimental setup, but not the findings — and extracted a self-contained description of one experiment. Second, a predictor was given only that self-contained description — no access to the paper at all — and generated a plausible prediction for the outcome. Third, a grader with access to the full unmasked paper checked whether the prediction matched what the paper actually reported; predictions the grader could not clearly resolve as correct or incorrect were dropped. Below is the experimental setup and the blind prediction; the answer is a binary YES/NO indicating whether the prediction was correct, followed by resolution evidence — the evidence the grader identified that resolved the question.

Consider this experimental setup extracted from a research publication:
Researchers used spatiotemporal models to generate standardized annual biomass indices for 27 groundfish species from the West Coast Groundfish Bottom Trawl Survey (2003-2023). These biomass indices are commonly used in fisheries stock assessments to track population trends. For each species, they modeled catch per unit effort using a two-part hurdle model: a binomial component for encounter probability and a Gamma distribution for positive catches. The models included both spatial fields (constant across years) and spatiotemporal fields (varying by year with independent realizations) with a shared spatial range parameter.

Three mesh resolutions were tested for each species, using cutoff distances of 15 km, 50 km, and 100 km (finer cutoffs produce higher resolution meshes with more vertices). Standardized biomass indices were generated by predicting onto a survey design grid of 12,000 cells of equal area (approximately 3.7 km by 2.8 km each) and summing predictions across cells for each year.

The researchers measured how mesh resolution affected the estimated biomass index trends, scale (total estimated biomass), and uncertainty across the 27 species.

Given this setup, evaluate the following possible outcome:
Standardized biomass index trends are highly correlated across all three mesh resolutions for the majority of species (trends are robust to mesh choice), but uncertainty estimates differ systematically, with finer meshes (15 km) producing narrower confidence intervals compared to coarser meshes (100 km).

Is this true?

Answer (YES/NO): NO